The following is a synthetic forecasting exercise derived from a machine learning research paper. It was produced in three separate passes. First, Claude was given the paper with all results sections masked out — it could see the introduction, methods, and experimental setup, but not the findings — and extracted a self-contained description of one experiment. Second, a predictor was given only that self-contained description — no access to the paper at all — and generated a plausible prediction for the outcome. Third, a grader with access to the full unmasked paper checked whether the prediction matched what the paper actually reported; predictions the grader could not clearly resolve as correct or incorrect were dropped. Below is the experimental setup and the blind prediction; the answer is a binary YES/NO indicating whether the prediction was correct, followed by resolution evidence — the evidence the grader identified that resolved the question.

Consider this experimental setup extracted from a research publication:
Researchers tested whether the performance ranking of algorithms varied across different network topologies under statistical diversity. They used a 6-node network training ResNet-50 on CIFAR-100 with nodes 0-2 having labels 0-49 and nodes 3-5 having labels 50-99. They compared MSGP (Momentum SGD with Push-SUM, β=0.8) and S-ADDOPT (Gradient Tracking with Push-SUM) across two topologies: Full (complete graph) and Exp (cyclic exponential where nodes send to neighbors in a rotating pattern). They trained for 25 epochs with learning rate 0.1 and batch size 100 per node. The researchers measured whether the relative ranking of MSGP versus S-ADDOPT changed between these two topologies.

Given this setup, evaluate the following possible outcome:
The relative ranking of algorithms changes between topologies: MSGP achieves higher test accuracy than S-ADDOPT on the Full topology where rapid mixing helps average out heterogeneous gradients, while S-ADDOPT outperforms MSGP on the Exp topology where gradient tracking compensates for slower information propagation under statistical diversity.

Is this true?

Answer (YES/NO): NO